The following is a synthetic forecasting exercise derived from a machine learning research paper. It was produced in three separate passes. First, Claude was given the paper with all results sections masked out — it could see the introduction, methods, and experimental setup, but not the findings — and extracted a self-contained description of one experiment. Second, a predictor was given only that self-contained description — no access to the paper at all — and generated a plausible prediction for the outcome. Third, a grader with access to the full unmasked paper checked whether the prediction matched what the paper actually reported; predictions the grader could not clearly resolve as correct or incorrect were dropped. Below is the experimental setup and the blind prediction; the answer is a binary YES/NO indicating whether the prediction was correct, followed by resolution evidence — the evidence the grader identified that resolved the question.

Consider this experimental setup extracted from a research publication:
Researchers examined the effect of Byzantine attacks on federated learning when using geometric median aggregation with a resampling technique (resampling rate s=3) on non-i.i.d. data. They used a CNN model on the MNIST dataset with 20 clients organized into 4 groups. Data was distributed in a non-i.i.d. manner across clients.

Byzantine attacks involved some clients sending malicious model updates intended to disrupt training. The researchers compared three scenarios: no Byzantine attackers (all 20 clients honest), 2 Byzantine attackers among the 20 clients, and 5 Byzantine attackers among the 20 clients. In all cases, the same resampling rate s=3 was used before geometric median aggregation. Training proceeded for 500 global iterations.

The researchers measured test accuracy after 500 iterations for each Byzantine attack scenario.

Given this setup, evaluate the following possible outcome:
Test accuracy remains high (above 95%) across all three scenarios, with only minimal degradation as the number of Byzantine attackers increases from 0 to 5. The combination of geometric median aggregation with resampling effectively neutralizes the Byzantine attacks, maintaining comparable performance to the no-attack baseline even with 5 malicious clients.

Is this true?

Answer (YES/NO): NO